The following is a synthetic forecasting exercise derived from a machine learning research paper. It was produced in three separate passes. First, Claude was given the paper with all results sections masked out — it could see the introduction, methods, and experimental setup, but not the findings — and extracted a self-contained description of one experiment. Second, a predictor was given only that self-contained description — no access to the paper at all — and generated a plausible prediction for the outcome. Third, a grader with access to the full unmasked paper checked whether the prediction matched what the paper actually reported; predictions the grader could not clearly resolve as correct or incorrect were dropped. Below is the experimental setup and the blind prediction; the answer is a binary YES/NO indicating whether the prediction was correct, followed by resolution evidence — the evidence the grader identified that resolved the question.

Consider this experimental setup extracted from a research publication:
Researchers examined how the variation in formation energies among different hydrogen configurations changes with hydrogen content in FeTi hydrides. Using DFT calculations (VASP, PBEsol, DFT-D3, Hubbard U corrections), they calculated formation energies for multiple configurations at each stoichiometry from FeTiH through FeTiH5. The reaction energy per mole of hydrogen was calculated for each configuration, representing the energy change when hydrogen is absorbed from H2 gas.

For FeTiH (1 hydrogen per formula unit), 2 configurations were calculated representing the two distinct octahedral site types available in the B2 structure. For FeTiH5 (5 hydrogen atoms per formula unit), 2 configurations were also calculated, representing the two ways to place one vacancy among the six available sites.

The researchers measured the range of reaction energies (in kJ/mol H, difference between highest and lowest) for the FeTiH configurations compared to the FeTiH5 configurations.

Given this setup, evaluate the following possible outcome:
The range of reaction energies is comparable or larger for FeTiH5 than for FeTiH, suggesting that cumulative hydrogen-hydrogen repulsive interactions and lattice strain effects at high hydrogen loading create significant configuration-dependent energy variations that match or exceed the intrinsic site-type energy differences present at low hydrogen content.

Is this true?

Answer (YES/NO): NO